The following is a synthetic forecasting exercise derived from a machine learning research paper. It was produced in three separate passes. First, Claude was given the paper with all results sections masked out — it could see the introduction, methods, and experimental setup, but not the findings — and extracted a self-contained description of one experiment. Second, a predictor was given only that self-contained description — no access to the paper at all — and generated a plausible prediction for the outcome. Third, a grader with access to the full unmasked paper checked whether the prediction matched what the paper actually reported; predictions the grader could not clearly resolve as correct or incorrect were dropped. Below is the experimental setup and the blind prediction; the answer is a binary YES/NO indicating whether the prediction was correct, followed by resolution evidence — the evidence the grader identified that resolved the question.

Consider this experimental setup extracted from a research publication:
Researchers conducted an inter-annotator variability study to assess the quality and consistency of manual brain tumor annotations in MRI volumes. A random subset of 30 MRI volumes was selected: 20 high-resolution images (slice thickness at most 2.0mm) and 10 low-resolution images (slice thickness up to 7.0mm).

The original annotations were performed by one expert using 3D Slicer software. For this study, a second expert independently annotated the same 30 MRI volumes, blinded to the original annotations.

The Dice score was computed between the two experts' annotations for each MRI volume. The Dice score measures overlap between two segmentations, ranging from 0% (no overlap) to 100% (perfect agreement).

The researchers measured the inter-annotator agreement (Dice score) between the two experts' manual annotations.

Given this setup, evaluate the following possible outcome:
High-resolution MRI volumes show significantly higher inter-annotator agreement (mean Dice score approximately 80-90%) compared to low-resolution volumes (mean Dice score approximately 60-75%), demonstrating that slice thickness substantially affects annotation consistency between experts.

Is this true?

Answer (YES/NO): NO